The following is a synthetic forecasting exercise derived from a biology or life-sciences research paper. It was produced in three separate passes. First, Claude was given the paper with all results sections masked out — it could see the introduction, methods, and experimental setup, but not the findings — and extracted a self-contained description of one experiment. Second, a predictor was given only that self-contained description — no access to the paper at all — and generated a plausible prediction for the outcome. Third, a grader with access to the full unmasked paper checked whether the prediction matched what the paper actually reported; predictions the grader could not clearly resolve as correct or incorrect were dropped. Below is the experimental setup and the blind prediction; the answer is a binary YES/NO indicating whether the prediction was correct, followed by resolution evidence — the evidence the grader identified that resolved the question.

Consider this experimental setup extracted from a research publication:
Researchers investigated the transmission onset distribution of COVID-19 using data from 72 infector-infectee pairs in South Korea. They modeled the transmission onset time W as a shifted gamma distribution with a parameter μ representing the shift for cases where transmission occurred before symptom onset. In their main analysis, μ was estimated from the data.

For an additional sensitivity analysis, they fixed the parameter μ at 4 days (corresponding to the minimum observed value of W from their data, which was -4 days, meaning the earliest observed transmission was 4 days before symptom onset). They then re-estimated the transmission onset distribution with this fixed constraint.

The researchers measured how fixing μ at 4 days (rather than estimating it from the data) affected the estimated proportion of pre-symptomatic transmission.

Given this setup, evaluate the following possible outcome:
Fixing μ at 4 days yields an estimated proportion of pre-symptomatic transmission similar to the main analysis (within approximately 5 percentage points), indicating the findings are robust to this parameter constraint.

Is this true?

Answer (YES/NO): NO